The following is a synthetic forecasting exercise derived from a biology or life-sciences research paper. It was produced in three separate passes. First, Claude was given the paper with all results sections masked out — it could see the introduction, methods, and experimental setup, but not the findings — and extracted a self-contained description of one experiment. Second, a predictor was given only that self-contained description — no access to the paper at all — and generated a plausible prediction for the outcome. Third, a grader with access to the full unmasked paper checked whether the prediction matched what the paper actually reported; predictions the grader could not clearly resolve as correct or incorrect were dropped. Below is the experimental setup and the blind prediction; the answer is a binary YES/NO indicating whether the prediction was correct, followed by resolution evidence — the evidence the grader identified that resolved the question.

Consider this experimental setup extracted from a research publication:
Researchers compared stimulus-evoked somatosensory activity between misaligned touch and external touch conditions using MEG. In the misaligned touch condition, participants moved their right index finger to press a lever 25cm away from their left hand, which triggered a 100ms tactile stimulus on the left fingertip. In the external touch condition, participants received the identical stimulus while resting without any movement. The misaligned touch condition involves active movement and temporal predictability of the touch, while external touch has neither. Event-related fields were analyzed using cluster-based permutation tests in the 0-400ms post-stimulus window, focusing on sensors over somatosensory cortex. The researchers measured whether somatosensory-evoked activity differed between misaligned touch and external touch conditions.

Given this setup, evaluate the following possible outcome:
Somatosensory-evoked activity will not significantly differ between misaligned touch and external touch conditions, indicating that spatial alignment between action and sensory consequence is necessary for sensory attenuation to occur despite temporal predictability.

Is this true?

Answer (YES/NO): NO